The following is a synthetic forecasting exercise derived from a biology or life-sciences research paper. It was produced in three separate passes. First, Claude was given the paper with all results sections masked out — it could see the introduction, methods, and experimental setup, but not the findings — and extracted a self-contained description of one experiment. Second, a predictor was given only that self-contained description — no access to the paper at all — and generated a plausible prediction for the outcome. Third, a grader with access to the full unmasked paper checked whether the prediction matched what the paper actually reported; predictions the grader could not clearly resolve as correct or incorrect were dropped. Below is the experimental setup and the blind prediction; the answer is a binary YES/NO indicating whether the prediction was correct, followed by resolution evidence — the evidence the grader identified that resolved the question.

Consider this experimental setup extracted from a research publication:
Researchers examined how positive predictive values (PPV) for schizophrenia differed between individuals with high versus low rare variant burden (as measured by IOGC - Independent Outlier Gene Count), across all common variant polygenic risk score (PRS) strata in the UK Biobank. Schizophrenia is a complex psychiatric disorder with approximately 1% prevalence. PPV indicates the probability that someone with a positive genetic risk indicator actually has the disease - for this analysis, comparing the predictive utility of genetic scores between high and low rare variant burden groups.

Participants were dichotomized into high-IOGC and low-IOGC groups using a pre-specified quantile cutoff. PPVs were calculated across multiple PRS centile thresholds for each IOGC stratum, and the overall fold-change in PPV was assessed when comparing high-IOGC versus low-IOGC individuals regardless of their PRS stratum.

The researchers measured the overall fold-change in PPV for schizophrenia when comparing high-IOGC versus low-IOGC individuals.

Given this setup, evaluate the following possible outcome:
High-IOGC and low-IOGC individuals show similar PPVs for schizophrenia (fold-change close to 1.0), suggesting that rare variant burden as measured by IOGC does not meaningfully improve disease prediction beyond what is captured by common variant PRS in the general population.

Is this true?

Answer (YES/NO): NO